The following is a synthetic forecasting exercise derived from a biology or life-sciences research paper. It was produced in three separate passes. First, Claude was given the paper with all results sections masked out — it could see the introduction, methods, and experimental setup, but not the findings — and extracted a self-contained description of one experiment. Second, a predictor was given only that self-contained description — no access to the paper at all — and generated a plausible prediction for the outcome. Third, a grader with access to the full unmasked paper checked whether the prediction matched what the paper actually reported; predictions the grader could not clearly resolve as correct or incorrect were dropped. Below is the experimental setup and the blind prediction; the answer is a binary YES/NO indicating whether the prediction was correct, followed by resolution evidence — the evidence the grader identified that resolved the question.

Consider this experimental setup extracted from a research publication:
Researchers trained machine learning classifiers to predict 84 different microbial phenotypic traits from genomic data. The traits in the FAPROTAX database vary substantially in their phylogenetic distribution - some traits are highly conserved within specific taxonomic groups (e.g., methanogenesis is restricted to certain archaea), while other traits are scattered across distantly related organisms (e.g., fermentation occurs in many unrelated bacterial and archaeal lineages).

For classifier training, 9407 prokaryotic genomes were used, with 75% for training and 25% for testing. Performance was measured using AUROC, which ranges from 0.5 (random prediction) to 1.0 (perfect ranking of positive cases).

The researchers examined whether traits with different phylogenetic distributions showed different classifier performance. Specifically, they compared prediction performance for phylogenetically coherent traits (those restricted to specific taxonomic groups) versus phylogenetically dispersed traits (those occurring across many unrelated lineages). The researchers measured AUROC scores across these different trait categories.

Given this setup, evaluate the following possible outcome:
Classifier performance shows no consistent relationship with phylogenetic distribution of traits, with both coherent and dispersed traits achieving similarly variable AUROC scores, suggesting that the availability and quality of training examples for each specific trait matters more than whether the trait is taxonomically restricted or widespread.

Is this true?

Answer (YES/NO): NO